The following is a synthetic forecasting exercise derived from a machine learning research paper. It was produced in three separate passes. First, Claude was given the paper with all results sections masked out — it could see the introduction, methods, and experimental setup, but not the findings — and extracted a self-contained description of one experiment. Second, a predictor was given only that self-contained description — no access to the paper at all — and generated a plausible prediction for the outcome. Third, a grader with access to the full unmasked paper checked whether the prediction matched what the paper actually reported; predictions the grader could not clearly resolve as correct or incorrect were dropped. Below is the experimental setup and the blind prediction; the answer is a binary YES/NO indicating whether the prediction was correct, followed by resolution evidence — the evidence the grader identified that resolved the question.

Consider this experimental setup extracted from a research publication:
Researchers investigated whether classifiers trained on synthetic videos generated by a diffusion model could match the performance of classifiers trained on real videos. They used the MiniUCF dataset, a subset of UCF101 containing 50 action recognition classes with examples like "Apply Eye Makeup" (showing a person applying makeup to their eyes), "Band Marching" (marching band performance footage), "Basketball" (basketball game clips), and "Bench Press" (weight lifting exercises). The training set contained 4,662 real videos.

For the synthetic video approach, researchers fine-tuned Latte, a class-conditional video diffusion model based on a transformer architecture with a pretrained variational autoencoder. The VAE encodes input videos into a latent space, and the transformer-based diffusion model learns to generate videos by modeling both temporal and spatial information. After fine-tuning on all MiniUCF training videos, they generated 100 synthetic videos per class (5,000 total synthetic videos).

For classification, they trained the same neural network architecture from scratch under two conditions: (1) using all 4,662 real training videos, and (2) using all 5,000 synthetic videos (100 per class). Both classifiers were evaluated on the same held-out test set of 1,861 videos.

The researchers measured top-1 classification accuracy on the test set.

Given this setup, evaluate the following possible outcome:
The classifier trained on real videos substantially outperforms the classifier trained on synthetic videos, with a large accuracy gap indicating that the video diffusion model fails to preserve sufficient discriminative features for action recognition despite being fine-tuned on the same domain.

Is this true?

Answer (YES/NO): NO